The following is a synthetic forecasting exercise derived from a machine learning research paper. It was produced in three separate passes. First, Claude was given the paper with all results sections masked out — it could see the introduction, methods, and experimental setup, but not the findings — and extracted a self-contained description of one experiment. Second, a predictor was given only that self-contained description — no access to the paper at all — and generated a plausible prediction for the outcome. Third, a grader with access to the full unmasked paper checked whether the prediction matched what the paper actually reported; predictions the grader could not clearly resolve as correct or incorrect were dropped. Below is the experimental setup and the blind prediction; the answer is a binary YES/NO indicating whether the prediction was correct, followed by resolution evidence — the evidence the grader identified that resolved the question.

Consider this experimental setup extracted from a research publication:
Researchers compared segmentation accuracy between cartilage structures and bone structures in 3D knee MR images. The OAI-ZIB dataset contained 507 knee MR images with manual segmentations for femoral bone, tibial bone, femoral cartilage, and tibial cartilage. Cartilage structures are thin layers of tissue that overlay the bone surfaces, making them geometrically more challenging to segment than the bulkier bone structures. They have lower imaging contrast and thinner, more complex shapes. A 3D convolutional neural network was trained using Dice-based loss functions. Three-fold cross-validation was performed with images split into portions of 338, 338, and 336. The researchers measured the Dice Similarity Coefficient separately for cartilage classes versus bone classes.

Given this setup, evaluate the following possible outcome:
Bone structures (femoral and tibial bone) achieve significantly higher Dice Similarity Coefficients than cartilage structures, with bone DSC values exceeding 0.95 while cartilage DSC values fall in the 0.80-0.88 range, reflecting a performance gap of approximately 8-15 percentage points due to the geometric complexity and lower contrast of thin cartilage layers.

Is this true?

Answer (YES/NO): YES